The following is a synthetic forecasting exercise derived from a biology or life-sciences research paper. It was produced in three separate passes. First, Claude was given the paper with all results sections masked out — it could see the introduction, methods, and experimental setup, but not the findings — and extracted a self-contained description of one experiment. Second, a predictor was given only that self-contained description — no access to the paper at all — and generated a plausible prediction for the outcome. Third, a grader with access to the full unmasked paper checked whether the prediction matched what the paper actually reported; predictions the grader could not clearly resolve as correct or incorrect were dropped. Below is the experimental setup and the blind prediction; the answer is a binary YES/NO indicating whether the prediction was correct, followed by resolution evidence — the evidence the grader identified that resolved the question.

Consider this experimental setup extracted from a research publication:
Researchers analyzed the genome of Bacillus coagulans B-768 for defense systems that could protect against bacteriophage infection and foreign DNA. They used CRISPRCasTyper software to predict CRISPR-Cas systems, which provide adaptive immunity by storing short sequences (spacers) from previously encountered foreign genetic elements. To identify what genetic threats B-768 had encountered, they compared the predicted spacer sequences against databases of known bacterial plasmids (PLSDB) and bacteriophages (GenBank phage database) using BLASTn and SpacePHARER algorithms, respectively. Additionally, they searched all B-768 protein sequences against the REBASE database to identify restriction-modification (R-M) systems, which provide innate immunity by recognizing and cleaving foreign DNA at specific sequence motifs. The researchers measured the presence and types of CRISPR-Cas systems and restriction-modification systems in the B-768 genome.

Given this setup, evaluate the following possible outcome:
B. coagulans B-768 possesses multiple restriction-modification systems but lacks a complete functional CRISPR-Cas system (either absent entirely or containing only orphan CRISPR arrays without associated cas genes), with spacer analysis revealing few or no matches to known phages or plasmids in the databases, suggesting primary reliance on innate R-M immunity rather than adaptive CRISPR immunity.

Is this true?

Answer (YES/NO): NO